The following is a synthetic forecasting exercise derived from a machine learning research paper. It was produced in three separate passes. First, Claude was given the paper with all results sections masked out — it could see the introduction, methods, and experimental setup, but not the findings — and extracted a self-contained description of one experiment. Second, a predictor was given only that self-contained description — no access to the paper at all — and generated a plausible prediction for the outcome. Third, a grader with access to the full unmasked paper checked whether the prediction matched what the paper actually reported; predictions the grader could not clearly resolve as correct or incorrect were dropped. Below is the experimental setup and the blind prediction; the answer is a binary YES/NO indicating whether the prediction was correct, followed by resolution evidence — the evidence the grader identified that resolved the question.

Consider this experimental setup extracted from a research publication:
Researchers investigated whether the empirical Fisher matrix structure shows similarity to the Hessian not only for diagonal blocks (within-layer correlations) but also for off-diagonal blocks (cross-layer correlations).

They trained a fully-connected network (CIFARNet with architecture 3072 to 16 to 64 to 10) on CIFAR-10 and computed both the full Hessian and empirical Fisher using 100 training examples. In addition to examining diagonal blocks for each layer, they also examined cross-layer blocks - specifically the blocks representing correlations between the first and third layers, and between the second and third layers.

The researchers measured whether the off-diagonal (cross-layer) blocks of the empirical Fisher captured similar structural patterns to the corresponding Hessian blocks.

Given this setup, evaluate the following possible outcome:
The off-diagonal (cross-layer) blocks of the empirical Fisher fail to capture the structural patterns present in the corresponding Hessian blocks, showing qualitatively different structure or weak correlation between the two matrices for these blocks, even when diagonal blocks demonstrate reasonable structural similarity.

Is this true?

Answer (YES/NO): NO